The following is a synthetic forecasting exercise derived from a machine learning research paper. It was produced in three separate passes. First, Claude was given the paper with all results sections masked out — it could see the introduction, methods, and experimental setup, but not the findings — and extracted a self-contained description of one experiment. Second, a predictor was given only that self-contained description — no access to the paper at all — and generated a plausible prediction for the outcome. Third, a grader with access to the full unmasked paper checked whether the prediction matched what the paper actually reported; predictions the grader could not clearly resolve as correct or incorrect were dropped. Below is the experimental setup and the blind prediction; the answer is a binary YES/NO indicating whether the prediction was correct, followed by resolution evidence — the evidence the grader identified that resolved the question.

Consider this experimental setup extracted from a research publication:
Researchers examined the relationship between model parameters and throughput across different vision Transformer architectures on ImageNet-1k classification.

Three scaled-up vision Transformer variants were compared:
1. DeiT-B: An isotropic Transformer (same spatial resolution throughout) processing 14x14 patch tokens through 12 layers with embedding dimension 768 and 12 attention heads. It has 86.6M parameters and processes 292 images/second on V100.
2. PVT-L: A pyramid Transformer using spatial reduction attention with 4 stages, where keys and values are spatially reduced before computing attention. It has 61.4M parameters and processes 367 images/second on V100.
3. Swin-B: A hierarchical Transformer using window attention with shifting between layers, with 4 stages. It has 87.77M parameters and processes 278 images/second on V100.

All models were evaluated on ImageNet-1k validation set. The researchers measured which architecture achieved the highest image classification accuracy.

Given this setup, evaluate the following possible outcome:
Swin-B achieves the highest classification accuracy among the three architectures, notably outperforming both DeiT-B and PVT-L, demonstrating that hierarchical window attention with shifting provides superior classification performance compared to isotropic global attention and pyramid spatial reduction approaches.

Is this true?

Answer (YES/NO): YES